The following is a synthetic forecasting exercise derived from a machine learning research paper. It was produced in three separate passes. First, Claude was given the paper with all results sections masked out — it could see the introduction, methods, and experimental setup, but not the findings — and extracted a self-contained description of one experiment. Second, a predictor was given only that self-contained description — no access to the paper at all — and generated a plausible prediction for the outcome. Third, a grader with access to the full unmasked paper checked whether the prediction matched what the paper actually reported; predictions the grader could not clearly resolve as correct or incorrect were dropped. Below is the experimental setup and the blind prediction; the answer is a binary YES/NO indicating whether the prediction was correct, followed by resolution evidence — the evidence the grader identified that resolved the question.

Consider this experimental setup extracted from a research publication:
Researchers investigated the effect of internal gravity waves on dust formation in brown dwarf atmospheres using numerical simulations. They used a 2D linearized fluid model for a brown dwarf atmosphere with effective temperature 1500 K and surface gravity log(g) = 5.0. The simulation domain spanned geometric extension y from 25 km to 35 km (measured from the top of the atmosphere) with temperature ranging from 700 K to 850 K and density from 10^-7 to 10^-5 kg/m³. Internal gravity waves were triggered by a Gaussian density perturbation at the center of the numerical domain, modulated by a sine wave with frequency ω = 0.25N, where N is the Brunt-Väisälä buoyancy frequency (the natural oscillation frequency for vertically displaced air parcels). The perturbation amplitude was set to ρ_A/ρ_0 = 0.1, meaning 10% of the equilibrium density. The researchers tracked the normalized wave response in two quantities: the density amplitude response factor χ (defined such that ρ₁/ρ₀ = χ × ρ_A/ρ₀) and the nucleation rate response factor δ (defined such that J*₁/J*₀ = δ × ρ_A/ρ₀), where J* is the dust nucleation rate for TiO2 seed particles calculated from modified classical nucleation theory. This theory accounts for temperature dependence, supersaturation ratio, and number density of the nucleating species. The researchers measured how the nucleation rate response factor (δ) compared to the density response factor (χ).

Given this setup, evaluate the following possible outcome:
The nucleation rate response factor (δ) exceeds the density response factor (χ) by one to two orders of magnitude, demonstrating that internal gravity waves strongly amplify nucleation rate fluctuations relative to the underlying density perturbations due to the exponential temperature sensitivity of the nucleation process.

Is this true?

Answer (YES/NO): YES